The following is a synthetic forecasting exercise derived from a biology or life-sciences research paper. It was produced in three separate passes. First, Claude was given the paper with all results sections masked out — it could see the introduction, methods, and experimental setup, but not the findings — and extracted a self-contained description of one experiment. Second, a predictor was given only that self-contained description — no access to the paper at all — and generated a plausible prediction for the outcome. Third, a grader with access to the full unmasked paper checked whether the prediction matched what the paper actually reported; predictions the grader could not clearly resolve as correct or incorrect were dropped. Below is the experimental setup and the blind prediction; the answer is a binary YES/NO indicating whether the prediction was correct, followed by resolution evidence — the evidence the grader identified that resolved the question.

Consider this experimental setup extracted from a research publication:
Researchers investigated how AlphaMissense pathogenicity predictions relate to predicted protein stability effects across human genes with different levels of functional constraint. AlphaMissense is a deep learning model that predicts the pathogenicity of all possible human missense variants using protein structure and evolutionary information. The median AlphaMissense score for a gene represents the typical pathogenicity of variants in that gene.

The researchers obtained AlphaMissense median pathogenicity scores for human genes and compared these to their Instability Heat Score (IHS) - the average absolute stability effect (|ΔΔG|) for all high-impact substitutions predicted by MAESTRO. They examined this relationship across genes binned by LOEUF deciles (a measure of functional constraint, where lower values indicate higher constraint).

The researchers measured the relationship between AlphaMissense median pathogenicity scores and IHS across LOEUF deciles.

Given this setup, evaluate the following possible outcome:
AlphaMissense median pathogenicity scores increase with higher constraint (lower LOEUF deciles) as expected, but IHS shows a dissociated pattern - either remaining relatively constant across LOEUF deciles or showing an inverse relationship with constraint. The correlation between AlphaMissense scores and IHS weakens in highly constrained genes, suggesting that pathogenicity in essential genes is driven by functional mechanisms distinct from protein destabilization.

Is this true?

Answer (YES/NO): YES